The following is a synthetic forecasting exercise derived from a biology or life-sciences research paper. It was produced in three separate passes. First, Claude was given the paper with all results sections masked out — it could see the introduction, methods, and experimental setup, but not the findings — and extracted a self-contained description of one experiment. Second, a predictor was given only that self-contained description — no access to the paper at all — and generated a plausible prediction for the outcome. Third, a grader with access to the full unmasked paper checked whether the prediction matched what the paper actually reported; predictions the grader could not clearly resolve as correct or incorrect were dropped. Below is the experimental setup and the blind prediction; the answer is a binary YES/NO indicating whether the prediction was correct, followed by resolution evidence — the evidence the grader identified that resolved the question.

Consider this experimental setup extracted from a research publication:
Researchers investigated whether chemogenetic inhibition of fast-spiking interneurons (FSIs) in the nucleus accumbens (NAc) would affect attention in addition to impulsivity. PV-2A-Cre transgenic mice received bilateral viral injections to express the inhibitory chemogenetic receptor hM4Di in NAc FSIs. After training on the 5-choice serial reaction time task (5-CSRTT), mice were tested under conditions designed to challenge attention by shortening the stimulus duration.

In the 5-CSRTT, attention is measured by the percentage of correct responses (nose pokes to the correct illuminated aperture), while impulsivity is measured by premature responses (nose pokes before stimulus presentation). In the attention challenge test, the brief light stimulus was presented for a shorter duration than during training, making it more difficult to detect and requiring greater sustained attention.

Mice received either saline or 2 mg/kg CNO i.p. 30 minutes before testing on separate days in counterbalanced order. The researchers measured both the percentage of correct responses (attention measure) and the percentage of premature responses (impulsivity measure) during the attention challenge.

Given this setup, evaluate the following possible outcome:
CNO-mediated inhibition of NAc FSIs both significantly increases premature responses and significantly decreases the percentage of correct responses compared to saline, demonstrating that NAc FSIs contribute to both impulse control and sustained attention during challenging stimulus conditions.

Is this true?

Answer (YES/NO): NO